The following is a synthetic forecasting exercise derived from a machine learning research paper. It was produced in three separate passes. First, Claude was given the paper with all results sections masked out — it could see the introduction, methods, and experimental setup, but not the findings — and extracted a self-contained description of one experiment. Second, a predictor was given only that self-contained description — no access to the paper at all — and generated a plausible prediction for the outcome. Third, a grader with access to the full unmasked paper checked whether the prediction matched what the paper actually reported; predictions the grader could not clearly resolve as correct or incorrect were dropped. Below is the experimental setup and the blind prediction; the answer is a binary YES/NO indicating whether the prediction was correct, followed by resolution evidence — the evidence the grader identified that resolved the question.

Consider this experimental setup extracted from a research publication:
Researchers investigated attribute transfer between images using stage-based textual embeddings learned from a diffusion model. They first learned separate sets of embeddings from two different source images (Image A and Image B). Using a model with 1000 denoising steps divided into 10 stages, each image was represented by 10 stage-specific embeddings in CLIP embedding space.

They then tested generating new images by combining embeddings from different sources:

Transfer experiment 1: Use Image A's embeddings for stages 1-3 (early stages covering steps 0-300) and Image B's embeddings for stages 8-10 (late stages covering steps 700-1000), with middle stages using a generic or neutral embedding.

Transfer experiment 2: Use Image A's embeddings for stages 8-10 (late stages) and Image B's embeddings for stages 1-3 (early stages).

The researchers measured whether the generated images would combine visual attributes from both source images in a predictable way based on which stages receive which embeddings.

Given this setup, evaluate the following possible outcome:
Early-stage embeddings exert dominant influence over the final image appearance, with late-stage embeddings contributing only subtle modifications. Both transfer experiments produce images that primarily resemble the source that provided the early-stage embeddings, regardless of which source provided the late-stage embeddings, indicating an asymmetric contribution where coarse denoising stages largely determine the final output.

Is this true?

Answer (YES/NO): NO